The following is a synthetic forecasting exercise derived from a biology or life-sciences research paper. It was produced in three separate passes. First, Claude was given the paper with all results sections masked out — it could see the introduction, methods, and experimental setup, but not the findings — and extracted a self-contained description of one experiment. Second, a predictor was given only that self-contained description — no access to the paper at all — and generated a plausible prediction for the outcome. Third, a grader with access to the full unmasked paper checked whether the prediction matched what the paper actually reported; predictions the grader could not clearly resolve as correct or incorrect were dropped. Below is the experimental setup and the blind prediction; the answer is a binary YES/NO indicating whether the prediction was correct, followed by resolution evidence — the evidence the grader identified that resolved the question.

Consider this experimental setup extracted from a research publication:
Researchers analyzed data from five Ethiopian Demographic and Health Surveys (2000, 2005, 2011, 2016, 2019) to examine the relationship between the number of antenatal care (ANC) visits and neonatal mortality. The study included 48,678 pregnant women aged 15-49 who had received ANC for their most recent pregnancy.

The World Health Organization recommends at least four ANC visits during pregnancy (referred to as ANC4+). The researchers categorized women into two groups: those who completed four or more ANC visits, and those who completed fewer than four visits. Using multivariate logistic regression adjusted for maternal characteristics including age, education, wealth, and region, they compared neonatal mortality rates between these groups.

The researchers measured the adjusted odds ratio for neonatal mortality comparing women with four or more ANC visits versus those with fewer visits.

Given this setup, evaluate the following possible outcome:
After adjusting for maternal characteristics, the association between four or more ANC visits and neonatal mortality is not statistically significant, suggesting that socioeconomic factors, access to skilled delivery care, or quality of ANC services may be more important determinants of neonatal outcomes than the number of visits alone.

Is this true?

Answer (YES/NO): NO